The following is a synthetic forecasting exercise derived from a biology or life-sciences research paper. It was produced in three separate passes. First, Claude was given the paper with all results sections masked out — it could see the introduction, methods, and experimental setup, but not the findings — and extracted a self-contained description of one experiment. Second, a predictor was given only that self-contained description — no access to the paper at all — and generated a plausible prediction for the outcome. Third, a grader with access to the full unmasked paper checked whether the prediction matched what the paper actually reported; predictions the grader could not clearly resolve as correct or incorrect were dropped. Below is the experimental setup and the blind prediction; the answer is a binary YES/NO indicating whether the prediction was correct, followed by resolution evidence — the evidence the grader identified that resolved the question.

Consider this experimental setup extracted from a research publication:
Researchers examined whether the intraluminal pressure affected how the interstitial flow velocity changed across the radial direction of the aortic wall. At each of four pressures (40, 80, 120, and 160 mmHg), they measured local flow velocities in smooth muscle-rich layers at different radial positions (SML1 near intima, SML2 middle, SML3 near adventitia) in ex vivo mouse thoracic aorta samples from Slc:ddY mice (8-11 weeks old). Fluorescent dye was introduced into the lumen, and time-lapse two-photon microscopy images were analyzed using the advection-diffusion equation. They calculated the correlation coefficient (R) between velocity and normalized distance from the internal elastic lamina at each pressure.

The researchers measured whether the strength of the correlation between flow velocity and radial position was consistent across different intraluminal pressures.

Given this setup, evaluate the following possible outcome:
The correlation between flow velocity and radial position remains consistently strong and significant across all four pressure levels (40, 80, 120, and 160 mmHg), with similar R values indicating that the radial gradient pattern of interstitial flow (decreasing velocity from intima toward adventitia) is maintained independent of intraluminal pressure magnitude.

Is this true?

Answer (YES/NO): NO